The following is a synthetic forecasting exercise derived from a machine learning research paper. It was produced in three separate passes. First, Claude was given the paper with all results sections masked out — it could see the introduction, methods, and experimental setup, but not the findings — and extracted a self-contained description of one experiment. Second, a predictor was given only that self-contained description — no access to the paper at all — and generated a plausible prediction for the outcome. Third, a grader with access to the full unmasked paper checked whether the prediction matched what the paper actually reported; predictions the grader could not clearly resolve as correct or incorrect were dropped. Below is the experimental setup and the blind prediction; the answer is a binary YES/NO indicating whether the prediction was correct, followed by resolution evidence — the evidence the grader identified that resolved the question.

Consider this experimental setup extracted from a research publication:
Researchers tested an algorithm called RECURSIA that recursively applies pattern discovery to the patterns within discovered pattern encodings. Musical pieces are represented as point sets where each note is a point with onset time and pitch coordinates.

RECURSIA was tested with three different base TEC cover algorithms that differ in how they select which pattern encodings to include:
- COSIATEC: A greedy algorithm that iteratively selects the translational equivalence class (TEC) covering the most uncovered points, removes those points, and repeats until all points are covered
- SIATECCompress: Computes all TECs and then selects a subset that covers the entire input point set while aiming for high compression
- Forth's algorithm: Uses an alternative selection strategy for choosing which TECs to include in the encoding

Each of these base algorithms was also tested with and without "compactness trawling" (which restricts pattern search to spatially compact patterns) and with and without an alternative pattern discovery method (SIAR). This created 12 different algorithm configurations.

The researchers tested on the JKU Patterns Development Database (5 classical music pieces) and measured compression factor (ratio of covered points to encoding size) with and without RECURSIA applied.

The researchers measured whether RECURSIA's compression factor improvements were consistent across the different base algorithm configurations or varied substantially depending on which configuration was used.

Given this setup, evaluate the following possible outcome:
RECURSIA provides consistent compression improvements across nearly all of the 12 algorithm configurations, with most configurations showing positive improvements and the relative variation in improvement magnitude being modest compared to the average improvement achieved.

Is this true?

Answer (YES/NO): NO